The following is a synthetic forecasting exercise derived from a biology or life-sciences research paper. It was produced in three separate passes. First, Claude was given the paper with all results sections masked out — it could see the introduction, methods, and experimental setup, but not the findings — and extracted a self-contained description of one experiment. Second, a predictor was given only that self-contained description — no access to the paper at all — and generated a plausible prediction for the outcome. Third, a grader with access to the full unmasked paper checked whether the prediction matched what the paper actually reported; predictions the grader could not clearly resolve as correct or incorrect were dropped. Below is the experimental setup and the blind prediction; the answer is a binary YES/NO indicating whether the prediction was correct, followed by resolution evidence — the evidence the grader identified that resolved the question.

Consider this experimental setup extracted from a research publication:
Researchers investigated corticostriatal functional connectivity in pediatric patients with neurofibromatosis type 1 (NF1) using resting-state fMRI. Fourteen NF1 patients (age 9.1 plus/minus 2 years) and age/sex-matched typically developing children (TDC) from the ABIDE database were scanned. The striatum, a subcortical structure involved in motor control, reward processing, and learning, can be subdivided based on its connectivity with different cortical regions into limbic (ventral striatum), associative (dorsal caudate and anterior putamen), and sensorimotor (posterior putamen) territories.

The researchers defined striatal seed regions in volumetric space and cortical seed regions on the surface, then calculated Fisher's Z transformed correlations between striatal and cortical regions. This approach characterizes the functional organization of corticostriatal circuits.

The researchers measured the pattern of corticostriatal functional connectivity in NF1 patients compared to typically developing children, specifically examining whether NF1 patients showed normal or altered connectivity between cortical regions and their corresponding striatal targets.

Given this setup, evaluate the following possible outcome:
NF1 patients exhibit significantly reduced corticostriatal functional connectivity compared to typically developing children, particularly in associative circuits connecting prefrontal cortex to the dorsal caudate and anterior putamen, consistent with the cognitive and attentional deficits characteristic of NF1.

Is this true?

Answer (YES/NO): NO